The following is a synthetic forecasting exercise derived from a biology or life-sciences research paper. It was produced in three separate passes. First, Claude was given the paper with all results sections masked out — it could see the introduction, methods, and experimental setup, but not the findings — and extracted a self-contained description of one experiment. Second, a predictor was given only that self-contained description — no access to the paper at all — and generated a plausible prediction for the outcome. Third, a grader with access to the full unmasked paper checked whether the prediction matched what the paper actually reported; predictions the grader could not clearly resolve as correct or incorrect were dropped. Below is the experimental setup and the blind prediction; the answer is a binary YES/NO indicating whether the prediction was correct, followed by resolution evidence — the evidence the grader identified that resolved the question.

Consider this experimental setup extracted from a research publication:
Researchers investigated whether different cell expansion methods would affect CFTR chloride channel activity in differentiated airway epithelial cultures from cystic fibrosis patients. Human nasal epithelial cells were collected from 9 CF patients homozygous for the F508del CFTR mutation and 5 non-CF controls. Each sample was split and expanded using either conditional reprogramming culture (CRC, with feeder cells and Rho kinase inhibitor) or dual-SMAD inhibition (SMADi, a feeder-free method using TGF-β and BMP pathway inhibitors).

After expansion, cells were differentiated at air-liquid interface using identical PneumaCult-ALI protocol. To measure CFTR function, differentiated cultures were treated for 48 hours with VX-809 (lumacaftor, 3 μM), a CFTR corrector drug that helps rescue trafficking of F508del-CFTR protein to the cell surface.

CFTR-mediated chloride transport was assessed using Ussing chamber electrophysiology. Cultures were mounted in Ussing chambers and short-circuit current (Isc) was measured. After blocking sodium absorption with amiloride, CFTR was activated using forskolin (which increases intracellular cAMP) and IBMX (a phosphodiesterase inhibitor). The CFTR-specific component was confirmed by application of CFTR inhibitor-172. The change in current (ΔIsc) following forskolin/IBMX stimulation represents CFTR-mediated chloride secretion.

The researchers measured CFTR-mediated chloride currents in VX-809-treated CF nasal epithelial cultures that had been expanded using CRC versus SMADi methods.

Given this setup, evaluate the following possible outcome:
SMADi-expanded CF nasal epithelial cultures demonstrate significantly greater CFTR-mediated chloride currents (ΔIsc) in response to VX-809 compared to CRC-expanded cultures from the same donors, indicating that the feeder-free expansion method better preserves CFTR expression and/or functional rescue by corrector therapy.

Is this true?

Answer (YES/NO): NO